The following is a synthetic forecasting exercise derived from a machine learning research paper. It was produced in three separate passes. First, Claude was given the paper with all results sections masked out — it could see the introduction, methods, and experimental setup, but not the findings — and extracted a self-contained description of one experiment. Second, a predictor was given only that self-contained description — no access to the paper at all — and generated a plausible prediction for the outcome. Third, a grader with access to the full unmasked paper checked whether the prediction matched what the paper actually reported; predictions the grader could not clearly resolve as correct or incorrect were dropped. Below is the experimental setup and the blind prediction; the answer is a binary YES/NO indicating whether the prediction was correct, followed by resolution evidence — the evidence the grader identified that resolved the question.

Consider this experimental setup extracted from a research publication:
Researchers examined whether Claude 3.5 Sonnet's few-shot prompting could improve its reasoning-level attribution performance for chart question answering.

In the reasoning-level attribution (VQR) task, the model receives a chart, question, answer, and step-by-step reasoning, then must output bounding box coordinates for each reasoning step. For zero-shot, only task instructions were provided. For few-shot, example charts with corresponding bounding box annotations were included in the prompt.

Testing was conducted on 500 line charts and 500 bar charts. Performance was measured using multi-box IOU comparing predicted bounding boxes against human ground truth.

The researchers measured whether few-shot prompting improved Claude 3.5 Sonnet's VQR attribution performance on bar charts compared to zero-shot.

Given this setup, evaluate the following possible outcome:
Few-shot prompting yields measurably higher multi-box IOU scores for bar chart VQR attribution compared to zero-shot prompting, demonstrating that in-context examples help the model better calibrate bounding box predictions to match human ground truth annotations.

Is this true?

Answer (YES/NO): YES